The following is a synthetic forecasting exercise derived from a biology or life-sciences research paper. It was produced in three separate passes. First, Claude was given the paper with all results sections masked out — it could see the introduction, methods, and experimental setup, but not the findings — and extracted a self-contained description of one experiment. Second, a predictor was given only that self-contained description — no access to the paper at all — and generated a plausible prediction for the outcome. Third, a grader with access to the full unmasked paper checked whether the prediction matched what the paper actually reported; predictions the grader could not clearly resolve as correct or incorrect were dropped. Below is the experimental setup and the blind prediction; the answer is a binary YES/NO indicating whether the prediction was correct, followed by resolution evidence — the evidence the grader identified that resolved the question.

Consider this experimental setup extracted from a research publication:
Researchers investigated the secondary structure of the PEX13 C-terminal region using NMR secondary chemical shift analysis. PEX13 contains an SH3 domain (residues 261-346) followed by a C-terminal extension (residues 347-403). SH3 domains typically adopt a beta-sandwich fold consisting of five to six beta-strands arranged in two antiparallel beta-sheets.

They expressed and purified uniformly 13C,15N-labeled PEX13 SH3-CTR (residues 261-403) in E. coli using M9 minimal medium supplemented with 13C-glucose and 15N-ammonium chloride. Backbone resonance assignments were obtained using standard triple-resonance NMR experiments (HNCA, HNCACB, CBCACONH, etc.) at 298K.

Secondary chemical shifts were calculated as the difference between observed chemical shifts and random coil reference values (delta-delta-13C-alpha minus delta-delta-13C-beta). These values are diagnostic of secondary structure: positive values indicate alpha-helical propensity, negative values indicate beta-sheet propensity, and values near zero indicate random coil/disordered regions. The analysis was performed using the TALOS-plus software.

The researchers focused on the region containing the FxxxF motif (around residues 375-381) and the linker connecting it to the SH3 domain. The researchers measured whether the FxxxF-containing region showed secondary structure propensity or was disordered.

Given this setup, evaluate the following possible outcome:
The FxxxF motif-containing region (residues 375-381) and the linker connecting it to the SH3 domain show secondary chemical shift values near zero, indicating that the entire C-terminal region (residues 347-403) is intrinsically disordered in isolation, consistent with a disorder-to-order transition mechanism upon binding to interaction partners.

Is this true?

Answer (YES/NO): NO